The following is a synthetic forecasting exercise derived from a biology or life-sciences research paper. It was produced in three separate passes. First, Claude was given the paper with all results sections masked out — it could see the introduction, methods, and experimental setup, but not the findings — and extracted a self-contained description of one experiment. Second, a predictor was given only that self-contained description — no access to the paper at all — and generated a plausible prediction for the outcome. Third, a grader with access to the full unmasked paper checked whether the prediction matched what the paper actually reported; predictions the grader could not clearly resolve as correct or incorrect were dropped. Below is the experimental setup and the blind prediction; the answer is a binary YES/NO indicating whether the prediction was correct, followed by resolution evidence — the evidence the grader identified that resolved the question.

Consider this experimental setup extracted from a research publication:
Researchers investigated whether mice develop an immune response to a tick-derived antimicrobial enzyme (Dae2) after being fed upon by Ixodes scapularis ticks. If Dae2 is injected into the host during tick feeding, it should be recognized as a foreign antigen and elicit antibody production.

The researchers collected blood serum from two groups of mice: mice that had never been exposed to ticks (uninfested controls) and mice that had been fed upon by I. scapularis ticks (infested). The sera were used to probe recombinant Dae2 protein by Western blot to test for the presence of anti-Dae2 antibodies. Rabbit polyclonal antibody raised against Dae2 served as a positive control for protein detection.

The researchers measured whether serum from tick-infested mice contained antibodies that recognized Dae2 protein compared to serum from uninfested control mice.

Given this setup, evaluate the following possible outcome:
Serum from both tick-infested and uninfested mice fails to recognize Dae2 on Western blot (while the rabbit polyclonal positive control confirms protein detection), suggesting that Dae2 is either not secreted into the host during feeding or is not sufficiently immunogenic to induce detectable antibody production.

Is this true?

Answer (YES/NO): NO